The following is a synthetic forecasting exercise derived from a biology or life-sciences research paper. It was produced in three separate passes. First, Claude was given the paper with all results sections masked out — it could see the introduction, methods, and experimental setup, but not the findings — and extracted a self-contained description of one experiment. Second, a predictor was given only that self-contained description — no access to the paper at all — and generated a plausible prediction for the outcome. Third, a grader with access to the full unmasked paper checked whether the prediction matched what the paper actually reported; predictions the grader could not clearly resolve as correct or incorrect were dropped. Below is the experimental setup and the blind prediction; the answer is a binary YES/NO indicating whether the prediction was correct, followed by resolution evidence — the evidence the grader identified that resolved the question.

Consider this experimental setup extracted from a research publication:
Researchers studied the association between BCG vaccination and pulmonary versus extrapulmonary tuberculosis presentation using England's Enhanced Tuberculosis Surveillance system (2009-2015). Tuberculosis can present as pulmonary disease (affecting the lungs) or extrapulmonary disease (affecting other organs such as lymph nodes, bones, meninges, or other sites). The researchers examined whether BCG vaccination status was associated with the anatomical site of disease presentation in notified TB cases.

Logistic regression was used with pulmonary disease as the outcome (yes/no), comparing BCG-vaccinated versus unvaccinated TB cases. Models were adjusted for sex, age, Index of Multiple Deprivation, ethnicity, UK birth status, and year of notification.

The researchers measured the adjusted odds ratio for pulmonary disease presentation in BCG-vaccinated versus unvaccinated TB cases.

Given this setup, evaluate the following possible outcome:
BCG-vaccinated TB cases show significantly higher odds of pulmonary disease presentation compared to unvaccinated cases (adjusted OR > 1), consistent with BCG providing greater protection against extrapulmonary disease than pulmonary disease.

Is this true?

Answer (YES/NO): NO